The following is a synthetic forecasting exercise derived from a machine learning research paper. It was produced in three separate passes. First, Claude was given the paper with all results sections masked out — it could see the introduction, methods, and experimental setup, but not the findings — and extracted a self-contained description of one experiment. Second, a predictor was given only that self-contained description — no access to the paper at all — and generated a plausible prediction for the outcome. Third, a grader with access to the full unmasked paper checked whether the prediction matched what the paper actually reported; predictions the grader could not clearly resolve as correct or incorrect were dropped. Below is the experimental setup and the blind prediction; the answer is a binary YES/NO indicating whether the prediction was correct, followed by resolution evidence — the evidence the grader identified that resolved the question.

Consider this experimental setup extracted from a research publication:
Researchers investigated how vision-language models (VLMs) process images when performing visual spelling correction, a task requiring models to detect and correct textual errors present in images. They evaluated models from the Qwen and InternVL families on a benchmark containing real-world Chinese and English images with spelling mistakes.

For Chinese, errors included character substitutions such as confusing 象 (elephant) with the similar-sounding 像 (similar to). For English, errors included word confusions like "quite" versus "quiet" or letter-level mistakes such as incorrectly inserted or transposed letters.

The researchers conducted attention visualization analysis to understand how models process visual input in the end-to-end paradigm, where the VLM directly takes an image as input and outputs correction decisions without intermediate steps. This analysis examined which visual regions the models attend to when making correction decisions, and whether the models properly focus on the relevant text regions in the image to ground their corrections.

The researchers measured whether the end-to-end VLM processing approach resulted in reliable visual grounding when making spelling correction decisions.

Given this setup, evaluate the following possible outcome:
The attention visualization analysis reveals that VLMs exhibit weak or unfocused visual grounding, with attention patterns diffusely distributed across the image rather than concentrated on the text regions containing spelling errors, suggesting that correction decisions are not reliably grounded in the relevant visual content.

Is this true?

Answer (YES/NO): NO